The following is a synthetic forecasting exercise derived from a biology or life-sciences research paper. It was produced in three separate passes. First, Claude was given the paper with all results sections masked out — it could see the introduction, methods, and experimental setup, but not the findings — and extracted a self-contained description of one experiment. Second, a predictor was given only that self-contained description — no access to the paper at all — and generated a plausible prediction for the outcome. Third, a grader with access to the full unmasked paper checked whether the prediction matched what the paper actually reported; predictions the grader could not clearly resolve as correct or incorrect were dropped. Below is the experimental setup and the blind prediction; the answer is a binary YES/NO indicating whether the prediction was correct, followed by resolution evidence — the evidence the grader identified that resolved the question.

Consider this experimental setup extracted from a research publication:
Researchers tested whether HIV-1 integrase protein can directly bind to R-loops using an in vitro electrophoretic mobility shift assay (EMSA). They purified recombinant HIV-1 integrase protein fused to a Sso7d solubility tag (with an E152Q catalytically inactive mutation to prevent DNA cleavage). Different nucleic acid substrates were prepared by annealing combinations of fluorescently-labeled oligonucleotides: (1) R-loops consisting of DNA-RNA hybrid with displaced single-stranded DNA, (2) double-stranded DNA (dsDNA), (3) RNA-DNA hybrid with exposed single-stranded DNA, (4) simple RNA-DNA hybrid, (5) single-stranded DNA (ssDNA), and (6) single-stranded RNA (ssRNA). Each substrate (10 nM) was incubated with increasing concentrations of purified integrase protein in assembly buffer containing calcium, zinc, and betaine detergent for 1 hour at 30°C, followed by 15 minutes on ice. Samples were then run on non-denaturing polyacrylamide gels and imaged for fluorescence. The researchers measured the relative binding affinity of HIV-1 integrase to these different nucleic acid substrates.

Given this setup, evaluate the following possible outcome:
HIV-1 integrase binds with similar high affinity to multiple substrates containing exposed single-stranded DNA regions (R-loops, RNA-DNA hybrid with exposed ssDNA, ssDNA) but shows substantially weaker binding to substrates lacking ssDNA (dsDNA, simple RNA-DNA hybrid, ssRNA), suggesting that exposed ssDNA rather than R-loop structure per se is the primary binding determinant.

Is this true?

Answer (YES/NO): NO